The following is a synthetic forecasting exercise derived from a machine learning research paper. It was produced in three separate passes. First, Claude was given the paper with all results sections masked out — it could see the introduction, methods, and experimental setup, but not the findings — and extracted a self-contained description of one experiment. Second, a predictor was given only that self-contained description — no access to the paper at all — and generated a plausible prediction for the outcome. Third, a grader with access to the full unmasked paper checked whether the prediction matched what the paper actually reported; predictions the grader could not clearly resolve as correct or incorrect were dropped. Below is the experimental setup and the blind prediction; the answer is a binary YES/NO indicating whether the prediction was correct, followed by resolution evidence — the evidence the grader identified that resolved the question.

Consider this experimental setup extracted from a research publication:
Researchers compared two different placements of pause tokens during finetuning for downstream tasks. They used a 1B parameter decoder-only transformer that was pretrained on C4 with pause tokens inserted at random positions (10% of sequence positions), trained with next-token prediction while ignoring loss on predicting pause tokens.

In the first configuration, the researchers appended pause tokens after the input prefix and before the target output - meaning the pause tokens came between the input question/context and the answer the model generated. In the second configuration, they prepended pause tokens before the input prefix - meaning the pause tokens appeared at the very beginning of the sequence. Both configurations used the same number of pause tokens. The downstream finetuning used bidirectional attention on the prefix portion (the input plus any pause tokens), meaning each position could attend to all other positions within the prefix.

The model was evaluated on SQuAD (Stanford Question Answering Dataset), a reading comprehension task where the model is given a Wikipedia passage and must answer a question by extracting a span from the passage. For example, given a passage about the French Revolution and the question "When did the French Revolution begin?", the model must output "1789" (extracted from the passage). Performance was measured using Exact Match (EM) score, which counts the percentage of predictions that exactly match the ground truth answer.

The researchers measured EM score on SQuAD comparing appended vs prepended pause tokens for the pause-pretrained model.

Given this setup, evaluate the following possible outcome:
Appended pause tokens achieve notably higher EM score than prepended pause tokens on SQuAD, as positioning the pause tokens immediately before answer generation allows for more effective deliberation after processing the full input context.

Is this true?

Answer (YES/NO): YES